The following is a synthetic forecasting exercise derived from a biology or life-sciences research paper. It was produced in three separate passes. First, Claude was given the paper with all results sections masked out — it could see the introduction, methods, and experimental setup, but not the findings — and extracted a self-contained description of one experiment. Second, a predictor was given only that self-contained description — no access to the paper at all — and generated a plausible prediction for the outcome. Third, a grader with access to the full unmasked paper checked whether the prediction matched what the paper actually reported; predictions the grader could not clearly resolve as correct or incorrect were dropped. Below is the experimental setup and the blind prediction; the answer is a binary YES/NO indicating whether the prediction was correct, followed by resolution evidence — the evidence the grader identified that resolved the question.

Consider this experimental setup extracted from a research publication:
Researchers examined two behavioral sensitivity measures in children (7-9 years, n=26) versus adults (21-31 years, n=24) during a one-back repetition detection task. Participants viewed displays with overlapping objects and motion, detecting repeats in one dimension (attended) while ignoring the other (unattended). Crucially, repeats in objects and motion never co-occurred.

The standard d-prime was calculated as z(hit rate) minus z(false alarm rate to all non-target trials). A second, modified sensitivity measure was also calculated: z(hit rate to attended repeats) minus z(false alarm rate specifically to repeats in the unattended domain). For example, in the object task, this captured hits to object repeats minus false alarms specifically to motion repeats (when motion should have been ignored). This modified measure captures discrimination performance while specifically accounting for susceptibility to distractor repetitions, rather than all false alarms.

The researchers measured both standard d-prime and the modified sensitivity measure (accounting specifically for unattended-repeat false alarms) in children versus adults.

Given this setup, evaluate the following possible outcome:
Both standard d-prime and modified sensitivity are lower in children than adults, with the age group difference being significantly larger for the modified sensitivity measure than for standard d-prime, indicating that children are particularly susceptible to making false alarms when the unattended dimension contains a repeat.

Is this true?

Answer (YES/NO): NO